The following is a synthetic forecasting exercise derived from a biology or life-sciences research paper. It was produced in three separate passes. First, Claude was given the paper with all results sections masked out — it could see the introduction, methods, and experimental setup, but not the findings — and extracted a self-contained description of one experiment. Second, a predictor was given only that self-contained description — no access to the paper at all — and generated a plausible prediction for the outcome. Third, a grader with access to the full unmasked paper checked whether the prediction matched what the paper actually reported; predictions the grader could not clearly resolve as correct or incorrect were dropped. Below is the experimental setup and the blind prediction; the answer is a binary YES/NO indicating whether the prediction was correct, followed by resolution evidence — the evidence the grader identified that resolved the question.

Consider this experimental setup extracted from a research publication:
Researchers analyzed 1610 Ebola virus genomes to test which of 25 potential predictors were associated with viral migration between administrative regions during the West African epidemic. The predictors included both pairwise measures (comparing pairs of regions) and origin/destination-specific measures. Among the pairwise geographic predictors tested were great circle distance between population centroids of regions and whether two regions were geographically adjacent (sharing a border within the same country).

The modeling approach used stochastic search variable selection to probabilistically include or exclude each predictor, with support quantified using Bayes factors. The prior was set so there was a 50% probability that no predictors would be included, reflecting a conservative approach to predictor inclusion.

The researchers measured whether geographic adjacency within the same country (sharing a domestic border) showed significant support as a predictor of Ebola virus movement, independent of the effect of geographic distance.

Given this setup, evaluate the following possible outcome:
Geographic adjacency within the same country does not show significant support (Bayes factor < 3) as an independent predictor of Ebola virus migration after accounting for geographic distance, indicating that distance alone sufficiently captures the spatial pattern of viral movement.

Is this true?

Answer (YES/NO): YES